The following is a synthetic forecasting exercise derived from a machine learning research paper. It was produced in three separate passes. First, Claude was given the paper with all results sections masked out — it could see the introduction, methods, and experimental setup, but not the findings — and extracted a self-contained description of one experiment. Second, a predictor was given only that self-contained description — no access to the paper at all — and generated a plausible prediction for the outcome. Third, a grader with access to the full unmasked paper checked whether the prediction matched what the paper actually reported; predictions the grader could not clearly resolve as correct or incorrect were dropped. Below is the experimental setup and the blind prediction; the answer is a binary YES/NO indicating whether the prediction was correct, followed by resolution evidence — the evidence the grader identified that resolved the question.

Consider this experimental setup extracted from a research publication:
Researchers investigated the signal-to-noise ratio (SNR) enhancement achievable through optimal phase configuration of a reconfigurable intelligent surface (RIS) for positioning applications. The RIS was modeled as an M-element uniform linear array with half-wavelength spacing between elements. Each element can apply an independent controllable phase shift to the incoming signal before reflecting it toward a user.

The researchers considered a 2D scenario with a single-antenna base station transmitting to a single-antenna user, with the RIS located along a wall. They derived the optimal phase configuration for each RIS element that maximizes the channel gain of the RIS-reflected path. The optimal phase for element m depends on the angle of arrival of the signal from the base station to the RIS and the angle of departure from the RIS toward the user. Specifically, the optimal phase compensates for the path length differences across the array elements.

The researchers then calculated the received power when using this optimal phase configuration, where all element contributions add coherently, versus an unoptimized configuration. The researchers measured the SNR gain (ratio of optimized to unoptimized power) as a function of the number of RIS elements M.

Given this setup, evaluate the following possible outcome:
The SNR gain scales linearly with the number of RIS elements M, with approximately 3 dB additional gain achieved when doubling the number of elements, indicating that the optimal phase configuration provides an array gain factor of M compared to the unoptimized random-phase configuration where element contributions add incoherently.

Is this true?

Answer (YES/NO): NO